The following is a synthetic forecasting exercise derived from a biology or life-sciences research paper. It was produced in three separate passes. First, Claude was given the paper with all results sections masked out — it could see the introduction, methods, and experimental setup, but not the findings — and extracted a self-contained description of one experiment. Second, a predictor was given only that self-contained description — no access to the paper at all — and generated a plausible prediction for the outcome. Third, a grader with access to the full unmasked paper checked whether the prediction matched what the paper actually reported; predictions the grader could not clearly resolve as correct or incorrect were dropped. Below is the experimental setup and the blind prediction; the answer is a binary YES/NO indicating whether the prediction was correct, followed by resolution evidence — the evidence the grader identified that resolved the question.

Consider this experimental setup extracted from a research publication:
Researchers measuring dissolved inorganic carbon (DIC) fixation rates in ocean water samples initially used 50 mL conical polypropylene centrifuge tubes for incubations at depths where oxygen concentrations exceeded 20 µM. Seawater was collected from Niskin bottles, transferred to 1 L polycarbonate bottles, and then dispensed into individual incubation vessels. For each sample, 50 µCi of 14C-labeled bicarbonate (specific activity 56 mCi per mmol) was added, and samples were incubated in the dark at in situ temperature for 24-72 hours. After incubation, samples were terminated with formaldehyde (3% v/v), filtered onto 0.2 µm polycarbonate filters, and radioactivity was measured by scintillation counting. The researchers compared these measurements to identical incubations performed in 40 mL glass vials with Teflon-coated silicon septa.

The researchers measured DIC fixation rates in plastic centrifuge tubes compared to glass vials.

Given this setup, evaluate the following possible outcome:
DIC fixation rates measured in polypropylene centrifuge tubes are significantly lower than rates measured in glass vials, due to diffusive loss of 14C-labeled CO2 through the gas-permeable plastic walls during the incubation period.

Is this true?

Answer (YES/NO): NO